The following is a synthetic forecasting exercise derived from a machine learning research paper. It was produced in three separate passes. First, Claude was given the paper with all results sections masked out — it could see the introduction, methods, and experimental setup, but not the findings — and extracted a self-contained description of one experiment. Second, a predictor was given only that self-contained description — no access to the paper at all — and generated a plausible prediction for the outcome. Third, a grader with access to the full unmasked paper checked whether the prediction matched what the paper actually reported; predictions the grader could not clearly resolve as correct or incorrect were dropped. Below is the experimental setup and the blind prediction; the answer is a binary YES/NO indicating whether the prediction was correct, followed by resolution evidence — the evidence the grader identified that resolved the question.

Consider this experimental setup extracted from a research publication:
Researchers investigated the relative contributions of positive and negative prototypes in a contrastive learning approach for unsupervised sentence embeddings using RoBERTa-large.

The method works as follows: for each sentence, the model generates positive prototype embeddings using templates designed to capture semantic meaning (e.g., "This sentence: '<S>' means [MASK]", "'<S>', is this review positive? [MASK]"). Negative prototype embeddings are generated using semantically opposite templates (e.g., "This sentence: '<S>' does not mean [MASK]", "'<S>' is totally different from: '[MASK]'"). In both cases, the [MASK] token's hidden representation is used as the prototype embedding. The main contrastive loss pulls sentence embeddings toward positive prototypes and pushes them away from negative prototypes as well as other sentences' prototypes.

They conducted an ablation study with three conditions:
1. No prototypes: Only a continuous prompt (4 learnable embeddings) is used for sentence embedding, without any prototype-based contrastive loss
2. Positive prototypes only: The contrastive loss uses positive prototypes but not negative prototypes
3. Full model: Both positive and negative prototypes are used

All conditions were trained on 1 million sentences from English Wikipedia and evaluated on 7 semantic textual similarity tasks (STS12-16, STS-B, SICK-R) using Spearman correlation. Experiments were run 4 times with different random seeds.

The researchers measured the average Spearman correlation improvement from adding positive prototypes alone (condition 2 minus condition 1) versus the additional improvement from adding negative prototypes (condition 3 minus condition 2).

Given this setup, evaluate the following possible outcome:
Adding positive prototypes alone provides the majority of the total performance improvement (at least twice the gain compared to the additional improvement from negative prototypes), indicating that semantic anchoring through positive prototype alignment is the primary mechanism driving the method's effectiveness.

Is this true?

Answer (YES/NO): NO